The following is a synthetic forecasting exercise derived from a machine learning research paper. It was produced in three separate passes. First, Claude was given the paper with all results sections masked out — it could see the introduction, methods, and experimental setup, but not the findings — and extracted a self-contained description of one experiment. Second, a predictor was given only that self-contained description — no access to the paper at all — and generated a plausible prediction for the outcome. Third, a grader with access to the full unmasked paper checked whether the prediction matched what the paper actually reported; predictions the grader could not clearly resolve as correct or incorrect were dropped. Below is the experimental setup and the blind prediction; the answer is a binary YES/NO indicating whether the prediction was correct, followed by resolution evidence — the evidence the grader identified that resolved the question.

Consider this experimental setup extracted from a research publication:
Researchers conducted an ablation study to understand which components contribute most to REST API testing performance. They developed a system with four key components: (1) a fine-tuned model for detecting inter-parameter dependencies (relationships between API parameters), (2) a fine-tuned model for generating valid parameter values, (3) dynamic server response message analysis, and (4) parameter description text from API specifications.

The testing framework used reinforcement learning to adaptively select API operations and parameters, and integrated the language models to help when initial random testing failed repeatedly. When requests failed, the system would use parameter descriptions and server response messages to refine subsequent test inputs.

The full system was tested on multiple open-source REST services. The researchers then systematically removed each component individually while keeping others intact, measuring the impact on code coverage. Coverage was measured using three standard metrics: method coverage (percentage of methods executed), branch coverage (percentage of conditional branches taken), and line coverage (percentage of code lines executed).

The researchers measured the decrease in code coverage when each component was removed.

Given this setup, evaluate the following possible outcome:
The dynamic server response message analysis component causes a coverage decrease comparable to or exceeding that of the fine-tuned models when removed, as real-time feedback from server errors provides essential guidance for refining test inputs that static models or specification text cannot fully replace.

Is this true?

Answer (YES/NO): NO